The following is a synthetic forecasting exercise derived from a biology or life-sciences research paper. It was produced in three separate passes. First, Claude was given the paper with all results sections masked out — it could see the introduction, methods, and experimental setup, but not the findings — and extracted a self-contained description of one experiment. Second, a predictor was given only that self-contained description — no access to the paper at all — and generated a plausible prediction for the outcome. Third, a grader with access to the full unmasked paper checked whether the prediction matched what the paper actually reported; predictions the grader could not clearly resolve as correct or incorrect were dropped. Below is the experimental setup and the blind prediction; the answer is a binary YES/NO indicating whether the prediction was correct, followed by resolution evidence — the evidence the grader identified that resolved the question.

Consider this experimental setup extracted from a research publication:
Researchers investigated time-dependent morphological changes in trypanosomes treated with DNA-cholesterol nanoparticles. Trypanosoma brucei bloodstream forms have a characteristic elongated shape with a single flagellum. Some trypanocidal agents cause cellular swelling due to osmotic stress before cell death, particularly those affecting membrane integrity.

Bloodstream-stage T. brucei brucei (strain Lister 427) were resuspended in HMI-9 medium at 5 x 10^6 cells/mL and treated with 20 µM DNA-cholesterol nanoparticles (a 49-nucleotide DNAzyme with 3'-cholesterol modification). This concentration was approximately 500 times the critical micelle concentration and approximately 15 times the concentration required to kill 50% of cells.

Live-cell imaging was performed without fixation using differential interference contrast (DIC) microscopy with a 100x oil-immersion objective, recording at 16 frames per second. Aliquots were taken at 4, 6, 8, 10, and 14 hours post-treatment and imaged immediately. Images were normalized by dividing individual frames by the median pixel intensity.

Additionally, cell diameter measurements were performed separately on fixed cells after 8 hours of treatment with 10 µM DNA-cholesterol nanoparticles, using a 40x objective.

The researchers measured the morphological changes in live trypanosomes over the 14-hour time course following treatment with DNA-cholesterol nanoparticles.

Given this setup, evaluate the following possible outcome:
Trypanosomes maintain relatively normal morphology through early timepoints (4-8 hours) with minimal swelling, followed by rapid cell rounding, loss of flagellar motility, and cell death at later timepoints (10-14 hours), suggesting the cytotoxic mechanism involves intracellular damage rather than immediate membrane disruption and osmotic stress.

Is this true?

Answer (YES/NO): NO